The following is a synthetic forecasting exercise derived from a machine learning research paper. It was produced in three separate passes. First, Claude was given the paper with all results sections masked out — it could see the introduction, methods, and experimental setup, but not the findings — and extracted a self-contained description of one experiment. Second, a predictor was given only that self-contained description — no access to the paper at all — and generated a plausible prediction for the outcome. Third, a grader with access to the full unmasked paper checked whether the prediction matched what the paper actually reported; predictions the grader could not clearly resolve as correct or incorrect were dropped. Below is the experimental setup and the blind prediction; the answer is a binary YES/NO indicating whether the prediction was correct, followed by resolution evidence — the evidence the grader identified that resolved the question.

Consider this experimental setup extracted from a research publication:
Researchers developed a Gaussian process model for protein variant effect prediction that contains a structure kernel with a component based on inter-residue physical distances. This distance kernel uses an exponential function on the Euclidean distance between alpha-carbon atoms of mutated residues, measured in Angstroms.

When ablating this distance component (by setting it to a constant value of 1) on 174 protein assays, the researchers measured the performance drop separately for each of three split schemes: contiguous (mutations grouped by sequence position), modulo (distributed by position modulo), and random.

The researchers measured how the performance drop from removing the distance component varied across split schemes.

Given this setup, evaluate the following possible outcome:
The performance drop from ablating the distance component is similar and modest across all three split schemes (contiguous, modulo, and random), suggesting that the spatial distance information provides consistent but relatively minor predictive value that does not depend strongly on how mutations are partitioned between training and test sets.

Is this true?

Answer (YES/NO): NO